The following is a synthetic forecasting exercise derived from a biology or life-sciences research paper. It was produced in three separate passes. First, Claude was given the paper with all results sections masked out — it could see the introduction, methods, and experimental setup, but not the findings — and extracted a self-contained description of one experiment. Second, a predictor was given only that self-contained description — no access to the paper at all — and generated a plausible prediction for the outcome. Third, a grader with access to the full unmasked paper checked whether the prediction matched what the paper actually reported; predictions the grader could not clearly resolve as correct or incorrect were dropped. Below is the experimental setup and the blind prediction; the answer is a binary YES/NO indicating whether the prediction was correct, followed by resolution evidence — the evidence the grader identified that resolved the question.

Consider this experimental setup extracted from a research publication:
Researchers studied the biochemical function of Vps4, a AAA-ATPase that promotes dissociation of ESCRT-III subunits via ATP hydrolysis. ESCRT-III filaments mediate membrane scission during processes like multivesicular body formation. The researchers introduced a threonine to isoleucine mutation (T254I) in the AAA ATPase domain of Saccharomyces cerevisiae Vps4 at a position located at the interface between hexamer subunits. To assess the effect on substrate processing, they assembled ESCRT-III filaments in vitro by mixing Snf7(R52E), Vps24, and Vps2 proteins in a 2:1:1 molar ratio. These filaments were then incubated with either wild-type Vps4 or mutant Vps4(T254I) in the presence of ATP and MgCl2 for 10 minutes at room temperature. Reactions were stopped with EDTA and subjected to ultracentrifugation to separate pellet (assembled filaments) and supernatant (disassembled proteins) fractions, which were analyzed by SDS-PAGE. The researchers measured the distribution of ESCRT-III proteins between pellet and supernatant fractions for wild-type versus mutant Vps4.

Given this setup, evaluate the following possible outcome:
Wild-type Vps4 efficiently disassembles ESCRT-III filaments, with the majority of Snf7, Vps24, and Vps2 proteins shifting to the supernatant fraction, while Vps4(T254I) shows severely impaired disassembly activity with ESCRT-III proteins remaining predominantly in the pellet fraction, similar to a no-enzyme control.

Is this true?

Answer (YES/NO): NO